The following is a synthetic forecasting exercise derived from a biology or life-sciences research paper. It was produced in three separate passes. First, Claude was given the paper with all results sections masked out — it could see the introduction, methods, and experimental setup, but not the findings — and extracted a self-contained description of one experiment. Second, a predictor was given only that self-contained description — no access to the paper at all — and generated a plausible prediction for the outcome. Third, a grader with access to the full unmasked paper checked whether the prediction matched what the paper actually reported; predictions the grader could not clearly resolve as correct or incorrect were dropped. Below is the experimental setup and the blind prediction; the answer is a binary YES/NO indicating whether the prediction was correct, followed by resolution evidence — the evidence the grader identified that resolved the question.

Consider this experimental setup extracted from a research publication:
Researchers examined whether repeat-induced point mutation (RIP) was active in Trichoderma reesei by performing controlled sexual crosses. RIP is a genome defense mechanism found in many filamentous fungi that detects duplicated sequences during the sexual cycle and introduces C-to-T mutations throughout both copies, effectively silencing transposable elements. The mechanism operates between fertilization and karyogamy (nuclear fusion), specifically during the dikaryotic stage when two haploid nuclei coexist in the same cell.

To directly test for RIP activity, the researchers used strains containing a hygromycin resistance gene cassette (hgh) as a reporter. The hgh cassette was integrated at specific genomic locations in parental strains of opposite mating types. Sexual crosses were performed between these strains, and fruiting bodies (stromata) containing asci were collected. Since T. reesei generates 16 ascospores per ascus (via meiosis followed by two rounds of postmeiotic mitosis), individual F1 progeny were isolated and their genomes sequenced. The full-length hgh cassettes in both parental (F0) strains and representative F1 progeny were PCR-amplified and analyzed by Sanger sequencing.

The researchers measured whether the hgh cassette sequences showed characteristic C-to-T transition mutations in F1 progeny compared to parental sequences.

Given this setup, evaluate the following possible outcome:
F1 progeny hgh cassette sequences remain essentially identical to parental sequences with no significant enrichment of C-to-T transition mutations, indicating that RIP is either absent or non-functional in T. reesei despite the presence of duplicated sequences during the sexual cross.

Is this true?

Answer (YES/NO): NO